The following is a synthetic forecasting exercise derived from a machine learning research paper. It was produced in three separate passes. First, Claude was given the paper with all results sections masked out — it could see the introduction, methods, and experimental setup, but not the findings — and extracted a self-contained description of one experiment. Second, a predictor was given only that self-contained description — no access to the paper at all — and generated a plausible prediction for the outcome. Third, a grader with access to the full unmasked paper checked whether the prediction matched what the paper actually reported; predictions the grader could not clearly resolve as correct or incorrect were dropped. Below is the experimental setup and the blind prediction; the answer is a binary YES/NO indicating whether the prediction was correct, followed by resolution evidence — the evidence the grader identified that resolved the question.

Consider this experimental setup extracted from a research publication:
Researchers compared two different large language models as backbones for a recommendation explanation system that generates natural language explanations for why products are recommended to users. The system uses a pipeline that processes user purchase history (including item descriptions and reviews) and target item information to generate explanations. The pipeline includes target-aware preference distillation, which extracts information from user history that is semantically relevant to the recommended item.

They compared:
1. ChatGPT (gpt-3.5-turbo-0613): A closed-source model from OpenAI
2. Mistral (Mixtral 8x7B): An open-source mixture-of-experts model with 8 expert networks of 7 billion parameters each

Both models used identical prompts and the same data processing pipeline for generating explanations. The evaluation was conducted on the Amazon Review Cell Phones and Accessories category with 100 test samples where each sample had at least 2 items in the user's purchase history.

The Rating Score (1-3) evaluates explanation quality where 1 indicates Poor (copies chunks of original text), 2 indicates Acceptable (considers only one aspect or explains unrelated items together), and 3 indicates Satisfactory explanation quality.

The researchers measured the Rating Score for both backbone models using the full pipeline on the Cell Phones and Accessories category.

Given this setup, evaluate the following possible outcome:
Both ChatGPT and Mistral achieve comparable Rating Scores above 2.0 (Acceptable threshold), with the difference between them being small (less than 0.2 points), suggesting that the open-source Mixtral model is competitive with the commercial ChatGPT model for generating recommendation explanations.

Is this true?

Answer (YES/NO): NO